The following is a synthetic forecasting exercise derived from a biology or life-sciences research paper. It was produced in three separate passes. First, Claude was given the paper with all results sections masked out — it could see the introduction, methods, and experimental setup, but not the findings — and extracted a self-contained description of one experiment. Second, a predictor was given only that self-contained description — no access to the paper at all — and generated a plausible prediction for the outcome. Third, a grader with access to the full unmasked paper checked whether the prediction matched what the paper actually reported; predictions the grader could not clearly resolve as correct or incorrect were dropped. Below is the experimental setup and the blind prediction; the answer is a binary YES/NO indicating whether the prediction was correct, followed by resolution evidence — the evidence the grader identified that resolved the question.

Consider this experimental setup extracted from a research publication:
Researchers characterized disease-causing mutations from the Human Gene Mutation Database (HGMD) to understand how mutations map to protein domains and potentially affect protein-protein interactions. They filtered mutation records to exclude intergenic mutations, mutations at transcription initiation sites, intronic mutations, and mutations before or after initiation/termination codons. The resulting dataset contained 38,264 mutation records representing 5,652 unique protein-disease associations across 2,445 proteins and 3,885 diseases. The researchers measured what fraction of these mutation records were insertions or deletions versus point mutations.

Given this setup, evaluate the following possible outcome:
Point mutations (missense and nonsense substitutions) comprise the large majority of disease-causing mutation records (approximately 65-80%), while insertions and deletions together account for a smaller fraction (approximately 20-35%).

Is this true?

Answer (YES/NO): NO